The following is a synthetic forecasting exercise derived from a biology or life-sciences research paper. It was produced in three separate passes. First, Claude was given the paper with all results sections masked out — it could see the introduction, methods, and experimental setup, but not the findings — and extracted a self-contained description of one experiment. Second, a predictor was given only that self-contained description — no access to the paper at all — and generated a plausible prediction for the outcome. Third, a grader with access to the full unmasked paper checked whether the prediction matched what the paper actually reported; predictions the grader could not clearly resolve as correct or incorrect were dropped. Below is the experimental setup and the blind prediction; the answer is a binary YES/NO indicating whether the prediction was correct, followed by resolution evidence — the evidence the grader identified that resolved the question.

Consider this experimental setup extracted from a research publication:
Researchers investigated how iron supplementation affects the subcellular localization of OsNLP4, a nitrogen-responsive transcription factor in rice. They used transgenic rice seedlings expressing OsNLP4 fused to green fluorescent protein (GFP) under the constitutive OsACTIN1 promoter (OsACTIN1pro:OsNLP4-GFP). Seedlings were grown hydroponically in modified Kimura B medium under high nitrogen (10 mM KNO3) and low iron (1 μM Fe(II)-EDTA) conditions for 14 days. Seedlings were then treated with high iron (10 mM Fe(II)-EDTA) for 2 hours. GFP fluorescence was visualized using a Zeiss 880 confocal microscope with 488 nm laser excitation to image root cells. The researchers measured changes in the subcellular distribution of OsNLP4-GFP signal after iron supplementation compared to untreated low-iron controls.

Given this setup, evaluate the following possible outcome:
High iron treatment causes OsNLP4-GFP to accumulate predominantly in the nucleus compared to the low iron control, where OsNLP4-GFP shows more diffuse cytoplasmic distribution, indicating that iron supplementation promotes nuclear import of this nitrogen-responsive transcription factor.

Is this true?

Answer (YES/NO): YES